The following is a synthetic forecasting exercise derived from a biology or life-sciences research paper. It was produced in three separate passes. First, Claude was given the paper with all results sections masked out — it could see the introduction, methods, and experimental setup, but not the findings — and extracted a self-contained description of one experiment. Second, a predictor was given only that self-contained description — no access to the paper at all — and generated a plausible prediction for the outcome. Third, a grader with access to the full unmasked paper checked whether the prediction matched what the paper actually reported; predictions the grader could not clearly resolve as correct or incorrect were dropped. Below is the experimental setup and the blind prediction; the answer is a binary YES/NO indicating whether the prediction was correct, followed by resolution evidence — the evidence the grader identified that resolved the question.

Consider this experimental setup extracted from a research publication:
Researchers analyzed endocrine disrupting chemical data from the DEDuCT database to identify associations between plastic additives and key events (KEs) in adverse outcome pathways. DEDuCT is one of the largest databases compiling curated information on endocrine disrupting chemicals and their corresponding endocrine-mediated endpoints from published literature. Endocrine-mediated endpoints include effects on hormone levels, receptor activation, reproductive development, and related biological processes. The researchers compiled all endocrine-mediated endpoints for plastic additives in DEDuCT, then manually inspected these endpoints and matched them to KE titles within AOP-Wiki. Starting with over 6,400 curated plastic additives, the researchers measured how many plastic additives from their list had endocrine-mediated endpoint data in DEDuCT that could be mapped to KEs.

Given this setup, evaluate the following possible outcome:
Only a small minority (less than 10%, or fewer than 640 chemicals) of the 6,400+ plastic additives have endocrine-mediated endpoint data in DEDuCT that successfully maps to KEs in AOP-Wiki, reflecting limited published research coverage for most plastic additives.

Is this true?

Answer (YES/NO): YES